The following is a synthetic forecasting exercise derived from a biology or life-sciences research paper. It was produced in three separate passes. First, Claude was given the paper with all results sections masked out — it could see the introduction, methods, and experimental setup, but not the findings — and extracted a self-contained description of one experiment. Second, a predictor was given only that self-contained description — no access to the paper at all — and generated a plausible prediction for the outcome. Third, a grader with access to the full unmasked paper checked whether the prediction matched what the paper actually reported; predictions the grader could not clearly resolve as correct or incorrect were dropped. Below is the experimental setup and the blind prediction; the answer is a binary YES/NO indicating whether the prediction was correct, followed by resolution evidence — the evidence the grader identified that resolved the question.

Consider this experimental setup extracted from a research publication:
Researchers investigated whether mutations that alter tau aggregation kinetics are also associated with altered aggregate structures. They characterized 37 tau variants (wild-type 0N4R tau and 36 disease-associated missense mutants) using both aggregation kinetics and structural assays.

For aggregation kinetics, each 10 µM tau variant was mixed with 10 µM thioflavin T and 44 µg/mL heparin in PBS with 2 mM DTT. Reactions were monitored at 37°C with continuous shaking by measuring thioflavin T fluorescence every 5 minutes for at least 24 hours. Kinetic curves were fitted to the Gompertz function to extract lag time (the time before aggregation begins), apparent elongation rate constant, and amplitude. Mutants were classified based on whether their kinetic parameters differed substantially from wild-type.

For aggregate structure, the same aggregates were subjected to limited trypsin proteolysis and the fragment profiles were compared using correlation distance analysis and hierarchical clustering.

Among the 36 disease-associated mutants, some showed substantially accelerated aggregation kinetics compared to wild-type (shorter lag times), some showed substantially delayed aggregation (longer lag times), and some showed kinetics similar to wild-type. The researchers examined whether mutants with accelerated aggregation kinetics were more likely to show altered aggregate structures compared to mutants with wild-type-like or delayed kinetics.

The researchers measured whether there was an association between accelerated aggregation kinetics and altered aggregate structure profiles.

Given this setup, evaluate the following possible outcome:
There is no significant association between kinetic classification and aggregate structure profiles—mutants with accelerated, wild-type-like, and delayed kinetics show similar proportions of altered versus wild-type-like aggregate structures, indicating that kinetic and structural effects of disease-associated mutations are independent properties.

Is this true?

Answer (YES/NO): YES